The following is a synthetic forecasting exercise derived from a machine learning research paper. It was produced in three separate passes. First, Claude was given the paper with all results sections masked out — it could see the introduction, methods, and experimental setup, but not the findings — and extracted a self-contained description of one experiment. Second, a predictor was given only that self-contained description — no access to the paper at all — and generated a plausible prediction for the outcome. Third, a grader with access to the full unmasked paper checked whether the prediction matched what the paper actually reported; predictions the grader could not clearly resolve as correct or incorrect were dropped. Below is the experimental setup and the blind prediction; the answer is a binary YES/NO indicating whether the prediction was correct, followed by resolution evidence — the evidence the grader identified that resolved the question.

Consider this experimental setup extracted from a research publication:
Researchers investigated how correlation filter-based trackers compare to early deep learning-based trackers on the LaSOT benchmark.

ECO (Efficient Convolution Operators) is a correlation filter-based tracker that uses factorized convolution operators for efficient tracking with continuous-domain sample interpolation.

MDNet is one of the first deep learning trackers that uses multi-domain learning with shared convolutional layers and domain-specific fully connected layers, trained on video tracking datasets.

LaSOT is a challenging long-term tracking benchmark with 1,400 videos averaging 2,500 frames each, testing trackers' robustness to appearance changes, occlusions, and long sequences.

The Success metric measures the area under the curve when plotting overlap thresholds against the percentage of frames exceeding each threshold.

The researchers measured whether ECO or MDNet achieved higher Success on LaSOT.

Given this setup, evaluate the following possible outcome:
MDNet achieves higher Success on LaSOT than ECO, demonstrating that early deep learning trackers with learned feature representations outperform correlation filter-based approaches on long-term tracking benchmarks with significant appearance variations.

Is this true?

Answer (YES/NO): YES